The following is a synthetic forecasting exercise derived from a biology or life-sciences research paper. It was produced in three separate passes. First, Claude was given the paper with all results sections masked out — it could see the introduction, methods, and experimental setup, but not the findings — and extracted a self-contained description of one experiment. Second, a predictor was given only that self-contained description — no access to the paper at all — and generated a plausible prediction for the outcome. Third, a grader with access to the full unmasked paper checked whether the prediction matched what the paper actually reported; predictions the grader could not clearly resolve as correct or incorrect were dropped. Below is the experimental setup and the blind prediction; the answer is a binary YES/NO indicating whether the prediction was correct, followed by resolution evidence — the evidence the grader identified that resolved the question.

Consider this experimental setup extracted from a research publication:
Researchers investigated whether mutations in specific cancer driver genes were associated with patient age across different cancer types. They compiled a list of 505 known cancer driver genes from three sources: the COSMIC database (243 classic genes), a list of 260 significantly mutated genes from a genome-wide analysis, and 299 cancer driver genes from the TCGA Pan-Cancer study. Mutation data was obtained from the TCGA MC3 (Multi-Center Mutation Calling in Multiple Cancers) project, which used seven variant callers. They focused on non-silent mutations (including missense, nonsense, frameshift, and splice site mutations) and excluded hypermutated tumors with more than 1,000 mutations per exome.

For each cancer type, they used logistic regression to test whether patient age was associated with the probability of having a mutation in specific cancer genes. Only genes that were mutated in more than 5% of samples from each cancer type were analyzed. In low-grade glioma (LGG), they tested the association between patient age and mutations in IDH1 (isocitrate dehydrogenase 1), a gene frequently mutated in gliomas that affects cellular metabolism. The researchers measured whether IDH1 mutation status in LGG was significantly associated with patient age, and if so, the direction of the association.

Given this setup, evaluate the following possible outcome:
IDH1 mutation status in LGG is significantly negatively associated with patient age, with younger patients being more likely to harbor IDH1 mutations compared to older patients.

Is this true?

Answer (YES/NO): YES